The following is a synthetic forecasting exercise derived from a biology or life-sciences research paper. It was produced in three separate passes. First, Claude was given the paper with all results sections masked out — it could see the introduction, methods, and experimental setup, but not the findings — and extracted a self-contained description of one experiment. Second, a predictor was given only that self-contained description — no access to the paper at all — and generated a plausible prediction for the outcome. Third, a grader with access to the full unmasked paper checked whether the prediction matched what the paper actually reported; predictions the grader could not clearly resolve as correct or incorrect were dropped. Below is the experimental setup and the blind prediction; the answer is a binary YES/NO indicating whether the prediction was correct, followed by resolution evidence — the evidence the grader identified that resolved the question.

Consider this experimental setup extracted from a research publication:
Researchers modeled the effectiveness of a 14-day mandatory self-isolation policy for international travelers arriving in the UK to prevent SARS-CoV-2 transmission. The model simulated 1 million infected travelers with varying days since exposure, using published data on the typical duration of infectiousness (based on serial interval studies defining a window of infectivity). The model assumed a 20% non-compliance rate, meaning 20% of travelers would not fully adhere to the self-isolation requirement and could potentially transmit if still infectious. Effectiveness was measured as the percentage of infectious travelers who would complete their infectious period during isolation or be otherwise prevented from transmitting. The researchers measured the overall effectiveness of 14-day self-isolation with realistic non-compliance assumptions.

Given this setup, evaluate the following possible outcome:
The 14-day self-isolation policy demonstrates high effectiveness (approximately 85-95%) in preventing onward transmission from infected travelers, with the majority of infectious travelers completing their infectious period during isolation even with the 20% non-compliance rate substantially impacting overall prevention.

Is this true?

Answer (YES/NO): NO